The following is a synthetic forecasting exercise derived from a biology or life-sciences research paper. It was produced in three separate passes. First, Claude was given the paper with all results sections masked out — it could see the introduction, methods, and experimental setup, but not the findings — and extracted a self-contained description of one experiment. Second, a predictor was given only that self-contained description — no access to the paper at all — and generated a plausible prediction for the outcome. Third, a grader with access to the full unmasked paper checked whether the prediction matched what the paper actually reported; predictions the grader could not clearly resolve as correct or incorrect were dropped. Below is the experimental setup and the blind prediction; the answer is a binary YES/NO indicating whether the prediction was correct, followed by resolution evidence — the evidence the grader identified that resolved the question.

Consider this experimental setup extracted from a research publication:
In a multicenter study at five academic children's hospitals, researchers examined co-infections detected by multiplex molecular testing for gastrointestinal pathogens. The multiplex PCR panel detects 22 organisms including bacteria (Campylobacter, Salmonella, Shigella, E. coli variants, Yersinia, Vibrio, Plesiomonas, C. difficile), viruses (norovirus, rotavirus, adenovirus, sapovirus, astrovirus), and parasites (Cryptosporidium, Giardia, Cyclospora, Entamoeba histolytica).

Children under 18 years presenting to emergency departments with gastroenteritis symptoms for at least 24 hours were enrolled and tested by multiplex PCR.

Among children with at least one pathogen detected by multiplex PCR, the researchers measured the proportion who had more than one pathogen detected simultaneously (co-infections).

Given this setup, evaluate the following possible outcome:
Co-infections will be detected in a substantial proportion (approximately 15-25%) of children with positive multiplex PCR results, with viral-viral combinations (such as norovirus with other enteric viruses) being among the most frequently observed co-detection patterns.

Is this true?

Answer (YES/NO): NO